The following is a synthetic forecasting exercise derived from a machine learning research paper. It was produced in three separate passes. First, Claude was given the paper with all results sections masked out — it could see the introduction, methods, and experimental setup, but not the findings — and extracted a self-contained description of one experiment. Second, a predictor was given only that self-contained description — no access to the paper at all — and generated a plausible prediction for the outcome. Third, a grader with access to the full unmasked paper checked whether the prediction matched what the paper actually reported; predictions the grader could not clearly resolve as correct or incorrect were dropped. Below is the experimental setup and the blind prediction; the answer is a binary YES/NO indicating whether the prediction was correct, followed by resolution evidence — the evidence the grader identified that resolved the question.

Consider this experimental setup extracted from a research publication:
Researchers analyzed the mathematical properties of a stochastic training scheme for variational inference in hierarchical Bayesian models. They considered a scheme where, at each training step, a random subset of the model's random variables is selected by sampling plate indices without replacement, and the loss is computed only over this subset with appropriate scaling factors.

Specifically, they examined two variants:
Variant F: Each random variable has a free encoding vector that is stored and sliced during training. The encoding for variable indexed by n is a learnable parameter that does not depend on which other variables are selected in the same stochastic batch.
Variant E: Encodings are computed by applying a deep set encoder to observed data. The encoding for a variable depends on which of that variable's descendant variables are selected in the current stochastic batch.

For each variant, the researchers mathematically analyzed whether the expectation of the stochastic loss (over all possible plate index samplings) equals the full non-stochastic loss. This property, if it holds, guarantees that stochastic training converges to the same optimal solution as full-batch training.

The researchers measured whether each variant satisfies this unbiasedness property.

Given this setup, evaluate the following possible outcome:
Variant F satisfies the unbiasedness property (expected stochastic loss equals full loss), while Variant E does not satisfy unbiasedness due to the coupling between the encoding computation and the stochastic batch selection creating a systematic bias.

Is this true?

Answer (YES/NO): YES